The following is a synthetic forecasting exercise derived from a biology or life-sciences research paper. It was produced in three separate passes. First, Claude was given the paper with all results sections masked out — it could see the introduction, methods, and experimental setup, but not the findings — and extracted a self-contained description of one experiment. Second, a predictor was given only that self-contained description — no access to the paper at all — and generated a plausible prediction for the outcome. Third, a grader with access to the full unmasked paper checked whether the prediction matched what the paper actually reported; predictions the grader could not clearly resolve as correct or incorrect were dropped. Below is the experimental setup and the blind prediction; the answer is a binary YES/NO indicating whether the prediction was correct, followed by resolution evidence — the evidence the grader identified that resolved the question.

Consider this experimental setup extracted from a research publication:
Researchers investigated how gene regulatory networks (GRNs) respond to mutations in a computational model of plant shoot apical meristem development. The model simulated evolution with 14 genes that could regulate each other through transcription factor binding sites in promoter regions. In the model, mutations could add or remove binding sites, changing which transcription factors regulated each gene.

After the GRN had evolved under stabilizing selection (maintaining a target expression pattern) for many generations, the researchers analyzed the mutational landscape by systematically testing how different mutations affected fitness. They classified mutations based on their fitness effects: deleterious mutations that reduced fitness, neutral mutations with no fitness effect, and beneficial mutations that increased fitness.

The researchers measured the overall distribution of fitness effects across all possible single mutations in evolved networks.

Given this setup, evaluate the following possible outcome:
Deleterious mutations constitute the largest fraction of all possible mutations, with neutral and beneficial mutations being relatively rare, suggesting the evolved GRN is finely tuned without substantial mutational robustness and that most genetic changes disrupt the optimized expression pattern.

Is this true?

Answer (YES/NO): NO